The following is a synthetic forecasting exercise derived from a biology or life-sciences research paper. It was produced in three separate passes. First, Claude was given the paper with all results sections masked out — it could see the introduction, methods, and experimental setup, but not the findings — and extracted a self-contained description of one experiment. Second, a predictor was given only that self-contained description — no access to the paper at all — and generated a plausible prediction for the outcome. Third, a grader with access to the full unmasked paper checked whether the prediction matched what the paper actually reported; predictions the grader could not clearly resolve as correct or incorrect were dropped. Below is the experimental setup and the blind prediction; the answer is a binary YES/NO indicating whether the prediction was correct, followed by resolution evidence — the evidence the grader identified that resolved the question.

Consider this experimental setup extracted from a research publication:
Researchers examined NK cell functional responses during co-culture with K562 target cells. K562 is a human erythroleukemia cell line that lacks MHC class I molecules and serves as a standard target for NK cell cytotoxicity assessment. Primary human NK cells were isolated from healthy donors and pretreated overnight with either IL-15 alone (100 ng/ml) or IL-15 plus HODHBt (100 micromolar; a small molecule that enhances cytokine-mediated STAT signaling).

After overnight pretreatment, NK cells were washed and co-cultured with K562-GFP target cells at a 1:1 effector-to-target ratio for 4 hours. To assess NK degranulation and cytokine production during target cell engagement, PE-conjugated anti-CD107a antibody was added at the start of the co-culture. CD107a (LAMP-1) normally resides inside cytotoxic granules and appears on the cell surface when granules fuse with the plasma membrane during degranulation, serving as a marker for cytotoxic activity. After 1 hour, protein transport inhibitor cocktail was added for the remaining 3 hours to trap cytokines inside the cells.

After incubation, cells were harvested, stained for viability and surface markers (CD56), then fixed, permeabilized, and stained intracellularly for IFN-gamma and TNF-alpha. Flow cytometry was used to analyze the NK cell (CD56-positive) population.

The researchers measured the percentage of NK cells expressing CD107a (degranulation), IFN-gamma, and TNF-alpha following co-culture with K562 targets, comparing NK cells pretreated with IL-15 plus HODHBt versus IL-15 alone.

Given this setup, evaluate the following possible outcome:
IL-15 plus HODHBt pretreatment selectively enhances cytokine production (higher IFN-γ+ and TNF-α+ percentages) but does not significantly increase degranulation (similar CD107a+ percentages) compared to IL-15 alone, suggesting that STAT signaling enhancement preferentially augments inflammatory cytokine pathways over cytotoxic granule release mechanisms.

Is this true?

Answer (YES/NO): NO